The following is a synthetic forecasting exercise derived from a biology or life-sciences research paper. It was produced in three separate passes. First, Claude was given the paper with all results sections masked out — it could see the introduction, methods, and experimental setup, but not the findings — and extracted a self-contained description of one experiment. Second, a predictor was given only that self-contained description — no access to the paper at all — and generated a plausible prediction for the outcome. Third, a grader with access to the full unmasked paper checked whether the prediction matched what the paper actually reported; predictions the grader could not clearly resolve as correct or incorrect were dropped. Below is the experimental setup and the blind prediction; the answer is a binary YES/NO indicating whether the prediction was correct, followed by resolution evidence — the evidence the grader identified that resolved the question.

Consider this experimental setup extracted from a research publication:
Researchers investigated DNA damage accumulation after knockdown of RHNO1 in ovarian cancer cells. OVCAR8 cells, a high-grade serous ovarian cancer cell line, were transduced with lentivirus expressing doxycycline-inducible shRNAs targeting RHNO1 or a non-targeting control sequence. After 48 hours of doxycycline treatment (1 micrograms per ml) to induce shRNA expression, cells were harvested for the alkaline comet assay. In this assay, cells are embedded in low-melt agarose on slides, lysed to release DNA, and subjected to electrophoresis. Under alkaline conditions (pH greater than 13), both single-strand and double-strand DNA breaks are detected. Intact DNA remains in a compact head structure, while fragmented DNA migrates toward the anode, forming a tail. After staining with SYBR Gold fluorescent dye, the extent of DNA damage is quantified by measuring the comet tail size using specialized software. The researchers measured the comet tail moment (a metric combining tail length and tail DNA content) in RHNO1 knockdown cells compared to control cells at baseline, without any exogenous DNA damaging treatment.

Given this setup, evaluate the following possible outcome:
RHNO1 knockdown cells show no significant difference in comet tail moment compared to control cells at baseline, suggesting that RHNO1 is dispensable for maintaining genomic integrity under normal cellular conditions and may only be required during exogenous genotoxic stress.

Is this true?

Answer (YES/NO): NO